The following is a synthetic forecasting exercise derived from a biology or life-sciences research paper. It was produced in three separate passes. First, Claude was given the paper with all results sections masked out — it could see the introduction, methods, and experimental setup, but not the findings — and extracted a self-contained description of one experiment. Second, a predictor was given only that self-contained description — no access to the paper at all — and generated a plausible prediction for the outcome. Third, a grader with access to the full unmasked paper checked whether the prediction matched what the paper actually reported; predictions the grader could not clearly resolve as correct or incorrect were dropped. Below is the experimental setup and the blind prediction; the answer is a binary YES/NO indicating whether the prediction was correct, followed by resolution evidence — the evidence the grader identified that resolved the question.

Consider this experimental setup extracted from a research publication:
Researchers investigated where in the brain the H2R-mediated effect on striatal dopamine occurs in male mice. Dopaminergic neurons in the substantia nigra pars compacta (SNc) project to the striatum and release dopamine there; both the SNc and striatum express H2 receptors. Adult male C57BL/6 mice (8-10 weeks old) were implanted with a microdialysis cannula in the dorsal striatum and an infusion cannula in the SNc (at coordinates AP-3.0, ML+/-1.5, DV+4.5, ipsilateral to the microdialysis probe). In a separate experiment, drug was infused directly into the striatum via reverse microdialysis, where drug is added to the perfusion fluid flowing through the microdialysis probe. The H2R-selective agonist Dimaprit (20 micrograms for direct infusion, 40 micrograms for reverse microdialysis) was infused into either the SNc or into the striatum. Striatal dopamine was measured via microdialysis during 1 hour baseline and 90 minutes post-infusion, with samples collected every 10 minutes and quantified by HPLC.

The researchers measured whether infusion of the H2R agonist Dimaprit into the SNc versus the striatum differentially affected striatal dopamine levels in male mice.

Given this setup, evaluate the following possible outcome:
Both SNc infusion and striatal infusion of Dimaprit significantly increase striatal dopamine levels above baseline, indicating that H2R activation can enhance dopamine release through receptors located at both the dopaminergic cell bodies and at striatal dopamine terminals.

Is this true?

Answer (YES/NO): NO